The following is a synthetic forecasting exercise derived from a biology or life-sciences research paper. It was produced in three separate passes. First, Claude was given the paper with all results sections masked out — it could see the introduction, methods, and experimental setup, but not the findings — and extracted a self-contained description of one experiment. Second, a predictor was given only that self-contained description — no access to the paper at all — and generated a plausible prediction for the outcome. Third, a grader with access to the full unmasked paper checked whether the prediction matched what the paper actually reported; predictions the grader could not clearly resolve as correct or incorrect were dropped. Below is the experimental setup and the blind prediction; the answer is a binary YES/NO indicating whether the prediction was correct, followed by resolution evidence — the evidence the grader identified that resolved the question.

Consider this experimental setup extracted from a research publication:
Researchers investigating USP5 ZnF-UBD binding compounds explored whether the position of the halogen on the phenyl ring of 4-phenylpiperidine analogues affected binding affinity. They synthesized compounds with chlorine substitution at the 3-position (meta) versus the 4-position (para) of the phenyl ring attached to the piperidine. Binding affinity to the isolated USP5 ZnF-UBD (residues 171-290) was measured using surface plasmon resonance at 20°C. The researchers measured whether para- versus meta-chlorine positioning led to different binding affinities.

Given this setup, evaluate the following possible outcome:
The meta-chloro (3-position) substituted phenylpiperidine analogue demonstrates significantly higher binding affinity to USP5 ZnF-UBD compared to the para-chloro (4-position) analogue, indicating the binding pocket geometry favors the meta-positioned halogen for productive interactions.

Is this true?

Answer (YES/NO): NO